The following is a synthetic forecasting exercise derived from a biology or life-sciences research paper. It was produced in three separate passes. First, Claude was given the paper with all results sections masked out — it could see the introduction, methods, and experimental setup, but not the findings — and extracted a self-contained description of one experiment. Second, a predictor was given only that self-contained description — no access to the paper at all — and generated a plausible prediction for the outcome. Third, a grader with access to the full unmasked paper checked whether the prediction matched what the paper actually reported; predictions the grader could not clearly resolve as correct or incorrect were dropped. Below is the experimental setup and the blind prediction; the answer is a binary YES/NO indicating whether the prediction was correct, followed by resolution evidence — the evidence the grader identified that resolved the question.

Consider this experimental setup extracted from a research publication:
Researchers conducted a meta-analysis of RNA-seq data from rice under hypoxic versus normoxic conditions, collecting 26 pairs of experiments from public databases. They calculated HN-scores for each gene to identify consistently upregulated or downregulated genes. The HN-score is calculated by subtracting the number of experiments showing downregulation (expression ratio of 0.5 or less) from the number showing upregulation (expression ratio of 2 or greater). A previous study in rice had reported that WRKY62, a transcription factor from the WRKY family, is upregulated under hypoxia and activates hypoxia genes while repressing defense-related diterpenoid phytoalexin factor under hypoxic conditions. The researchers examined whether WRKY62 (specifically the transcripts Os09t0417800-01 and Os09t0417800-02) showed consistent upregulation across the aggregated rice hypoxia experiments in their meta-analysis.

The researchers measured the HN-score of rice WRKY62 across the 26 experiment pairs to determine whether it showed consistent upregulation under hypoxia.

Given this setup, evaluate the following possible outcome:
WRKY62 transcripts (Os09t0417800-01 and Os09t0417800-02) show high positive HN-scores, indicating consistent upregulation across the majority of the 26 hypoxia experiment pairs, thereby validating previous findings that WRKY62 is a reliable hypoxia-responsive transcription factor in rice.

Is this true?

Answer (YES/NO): NO